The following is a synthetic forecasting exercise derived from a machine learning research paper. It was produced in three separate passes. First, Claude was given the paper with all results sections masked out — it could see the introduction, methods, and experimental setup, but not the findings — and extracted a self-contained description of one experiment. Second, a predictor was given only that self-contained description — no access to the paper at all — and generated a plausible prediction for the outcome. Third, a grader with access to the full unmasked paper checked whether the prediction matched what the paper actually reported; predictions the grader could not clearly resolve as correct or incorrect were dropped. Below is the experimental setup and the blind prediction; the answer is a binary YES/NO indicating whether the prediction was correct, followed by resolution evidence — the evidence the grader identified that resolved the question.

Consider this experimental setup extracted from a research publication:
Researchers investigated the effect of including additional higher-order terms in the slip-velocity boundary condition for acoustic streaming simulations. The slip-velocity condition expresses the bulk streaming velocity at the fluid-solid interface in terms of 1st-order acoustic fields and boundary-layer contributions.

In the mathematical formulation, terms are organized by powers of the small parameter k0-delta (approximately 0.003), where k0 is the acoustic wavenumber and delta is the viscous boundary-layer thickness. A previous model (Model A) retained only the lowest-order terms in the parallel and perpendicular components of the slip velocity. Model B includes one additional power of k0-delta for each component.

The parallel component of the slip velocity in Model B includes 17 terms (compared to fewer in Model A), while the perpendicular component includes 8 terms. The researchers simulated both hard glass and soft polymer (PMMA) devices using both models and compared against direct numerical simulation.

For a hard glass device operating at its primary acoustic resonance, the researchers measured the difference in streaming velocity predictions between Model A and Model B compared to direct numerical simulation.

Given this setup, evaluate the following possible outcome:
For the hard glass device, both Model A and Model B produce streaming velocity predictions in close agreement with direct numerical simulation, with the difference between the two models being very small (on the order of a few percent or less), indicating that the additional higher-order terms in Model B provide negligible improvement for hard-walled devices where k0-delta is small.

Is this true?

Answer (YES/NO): NO